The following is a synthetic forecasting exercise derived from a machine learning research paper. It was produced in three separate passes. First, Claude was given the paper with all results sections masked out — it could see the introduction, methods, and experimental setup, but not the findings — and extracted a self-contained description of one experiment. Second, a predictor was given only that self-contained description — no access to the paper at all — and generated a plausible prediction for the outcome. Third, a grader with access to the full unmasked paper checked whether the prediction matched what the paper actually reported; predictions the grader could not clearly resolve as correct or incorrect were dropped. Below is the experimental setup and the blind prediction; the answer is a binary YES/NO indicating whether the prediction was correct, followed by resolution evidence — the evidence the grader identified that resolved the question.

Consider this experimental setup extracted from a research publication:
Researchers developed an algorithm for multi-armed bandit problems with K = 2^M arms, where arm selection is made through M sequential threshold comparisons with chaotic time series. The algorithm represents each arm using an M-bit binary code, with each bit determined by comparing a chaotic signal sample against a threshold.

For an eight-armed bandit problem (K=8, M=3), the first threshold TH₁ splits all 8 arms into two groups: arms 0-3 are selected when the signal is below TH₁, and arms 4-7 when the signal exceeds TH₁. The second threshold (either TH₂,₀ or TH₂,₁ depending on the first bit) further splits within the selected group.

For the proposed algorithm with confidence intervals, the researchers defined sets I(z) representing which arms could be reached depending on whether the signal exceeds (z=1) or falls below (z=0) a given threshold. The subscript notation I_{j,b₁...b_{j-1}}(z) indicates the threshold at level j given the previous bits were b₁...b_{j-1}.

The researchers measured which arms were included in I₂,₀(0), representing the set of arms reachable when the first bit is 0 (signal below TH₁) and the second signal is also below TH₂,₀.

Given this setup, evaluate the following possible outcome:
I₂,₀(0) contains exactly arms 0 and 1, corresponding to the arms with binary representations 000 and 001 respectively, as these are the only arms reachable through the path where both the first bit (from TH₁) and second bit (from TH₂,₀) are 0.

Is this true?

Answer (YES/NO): YES